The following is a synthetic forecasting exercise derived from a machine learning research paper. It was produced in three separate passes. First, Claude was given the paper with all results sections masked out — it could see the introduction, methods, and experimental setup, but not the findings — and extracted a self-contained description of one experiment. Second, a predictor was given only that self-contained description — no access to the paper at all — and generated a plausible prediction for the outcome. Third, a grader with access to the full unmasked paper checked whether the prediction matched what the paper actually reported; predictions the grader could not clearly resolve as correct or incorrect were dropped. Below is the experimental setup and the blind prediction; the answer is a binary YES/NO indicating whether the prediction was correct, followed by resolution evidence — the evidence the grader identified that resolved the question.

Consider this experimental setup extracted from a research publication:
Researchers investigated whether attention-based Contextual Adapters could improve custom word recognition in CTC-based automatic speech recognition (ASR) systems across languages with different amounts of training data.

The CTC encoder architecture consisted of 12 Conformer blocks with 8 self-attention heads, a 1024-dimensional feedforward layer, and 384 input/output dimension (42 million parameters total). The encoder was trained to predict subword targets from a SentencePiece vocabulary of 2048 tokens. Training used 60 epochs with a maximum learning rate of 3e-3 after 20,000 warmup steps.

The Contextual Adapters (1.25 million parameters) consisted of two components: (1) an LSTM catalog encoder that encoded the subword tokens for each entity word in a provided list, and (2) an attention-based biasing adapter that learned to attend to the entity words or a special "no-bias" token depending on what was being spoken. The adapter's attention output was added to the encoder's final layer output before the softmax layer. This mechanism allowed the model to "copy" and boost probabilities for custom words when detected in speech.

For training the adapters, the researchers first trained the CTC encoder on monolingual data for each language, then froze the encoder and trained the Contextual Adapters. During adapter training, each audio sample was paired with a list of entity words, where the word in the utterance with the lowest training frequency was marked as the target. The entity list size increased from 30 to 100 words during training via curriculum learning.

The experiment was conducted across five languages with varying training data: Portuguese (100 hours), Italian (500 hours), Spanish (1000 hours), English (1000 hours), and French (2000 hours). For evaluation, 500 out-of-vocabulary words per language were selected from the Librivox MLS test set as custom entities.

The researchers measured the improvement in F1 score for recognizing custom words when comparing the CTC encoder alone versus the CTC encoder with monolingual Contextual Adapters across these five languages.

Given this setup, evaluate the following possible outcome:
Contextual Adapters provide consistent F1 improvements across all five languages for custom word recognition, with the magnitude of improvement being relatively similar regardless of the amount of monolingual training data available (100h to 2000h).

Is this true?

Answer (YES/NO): NO